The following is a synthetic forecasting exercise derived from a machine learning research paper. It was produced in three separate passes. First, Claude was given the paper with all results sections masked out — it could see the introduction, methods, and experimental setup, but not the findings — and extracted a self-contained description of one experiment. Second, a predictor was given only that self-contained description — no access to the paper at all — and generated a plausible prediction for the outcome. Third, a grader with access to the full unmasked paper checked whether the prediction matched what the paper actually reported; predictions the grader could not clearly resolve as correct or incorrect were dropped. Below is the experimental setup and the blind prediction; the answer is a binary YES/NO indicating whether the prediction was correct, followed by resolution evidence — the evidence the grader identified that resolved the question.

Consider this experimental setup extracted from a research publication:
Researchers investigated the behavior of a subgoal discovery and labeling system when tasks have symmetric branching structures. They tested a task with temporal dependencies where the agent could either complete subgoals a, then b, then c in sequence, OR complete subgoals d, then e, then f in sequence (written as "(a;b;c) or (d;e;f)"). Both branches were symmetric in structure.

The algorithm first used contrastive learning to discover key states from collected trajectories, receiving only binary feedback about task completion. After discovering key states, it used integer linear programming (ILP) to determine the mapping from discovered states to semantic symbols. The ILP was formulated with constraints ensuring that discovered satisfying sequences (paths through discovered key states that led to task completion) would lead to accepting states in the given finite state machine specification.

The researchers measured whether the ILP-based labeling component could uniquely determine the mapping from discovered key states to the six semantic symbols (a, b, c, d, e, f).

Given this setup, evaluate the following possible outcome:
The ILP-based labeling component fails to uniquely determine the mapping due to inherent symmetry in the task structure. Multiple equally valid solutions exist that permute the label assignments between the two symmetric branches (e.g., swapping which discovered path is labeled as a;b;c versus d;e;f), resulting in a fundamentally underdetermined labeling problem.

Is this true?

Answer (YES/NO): YES